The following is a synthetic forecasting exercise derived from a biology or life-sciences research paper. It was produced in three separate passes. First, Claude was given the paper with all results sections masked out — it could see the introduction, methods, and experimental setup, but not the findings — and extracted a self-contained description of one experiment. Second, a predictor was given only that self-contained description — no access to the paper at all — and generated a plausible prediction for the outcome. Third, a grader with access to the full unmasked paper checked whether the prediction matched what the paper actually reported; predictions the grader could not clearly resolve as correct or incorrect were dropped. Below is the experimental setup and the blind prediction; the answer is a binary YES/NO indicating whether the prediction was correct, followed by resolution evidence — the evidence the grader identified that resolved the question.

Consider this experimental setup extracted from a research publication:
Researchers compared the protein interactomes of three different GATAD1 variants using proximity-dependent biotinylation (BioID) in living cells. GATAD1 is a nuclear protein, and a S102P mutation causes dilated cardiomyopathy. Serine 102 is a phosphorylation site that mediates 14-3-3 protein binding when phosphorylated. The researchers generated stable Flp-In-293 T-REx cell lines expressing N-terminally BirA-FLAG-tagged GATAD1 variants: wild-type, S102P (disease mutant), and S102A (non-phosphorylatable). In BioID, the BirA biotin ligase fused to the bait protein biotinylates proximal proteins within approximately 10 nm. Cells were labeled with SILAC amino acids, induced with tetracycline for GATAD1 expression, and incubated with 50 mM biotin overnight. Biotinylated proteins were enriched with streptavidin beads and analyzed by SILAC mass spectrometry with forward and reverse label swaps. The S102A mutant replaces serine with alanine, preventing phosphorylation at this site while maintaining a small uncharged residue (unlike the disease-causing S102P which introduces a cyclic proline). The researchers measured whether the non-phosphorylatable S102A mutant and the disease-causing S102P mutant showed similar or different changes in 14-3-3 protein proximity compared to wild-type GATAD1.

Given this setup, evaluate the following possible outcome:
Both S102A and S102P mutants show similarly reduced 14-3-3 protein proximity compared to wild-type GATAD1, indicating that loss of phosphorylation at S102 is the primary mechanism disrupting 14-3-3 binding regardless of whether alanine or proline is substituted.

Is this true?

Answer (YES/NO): NO